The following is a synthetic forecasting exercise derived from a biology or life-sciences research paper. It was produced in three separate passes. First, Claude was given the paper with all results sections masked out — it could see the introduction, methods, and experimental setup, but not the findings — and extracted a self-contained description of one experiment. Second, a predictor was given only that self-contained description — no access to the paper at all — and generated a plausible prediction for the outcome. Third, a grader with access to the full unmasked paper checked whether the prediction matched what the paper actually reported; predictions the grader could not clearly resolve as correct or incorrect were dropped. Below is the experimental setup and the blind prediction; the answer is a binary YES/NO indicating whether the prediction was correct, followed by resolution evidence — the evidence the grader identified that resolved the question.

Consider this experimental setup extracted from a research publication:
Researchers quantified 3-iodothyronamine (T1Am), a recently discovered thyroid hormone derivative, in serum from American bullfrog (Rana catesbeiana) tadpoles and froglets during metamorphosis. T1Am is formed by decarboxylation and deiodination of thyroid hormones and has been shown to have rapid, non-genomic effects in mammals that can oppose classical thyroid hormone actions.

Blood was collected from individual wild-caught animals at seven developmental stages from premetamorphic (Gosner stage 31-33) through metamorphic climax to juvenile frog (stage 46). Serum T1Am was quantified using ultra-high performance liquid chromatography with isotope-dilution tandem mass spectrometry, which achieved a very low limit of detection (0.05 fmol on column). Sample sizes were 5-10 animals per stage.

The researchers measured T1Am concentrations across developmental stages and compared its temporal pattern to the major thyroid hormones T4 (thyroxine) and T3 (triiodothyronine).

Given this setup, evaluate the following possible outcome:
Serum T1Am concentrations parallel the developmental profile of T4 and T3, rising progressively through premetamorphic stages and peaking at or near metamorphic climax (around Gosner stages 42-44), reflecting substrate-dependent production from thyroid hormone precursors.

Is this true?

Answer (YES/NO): NO